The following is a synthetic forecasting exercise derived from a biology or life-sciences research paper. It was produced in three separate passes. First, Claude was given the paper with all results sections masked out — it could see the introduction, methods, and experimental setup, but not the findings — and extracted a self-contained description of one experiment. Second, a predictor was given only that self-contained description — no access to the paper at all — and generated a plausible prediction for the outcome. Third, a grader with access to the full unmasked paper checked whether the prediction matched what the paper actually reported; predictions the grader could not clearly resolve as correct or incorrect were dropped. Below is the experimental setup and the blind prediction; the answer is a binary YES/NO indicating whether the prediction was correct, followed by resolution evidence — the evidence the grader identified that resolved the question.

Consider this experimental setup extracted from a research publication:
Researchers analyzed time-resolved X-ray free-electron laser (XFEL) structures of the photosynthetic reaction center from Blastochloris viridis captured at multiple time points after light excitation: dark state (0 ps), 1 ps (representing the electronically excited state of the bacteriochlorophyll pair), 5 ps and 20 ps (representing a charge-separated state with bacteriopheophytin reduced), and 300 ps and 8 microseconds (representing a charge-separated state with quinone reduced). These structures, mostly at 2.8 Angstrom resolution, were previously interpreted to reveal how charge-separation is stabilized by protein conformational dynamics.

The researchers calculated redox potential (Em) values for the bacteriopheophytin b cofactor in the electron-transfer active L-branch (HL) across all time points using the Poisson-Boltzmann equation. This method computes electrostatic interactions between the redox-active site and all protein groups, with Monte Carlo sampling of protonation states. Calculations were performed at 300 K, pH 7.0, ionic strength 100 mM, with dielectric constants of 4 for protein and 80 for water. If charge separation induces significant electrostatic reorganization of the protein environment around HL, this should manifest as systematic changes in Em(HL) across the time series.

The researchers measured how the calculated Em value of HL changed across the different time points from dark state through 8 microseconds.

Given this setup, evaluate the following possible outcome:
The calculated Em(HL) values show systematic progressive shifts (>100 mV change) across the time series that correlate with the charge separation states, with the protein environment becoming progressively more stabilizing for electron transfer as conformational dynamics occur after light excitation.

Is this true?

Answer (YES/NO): NO